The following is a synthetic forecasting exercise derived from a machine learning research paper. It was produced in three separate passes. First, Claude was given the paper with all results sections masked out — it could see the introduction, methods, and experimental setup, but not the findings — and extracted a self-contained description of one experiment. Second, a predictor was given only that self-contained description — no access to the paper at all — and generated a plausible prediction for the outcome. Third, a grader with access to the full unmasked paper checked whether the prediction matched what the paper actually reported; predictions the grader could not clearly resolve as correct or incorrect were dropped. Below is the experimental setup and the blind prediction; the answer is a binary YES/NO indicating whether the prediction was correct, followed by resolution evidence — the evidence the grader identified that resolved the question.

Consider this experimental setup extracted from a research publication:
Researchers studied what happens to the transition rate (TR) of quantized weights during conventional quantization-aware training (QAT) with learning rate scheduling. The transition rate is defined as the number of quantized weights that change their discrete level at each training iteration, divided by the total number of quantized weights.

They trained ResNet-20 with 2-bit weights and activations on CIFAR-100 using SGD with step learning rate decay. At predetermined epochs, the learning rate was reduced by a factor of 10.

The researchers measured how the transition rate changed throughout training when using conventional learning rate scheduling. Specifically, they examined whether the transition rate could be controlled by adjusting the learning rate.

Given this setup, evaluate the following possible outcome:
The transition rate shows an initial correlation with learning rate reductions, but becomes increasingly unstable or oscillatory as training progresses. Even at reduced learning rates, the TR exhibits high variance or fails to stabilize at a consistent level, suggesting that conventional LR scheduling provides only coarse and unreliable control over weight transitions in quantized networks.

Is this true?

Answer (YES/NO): NO